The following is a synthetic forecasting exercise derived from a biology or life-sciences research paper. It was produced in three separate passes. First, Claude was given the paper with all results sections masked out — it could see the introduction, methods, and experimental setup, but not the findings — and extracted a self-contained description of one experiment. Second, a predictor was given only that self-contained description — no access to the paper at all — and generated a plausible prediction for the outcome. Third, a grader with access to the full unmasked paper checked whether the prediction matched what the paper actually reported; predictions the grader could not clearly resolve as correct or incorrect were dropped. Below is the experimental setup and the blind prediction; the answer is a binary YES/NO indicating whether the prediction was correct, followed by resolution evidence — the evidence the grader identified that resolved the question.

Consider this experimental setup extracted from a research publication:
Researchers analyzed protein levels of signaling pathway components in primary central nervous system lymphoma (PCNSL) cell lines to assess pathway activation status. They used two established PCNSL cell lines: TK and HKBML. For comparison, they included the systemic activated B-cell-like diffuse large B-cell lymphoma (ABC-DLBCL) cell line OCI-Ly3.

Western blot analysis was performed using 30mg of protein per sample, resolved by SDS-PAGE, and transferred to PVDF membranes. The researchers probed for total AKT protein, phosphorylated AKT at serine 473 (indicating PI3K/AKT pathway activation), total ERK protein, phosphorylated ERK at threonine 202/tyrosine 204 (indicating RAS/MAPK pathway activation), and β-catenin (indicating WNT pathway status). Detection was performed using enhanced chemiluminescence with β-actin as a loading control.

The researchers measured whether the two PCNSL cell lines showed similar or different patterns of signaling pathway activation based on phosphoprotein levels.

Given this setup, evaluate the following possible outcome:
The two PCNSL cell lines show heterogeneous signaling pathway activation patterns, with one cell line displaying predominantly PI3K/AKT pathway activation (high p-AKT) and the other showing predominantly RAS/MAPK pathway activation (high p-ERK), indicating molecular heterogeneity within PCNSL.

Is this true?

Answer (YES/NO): NO